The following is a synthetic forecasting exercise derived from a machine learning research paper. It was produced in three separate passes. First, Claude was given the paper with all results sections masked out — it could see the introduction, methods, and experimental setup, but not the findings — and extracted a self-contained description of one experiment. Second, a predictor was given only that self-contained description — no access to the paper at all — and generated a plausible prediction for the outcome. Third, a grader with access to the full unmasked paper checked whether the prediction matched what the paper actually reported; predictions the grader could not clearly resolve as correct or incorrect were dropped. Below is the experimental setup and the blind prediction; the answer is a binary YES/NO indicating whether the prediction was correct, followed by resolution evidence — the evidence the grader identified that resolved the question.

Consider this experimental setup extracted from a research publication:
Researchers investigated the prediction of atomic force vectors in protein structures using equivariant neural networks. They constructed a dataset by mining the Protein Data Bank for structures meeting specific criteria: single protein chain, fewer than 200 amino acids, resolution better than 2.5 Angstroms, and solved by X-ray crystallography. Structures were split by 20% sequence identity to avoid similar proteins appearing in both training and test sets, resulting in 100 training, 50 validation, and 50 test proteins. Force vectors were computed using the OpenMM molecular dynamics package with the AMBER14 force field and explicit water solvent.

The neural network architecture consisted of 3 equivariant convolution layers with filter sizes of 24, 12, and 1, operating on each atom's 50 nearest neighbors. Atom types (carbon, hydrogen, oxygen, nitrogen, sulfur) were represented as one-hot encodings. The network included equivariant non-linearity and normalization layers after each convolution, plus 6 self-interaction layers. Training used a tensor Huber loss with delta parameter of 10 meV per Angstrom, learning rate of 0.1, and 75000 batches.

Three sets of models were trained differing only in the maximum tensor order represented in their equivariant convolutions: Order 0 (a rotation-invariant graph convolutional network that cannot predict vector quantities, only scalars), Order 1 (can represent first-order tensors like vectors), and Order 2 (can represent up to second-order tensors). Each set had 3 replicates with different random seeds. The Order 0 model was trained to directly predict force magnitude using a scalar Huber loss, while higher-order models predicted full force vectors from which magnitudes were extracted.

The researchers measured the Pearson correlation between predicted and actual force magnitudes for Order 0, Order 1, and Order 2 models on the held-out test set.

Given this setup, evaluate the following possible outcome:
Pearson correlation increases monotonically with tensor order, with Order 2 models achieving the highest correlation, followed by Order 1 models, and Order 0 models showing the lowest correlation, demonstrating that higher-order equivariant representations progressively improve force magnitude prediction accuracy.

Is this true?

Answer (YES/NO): YES